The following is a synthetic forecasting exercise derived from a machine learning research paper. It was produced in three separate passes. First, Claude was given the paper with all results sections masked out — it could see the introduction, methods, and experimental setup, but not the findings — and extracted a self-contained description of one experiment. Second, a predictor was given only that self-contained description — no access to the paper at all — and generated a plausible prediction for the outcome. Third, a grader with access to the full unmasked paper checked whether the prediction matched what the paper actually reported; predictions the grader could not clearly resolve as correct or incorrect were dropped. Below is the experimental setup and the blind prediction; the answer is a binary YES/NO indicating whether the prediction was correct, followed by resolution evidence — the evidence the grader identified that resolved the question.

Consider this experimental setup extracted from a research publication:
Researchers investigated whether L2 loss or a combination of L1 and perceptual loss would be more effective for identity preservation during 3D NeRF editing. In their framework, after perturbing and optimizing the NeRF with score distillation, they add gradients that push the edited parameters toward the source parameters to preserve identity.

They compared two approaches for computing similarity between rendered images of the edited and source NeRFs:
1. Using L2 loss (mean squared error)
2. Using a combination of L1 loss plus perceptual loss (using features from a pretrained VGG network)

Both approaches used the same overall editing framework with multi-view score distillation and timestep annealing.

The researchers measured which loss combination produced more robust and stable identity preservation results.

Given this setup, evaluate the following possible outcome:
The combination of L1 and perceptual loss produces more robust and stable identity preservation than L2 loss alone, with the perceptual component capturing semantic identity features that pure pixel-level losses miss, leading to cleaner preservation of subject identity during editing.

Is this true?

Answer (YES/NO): YES